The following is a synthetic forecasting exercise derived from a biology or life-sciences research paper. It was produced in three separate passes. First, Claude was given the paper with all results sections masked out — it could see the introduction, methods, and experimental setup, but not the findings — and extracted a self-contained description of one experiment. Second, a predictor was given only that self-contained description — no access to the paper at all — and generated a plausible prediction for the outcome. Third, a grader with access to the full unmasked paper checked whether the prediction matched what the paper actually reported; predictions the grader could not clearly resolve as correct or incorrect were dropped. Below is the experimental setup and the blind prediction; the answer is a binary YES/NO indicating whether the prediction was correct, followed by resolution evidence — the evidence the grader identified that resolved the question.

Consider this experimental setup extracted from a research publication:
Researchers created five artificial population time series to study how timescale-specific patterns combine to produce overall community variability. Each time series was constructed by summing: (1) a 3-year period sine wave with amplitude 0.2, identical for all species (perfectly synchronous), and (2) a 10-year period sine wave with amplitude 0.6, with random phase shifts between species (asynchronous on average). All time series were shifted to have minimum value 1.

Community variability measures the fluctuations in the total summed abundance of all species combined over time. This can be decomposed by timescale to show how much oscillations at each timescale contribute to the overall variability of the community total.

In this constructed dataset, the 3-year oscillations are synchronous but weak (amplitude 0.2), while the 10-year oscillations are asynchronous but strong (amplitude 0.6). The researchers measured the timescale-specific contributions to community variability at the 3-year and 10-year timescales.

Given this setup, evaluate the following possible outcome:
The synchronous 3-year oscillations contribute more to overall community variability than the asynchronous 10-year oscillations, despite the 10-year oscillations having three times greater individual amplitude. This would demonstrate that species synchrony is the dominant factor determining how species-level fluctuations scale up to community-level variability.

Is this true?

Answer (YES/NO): NO